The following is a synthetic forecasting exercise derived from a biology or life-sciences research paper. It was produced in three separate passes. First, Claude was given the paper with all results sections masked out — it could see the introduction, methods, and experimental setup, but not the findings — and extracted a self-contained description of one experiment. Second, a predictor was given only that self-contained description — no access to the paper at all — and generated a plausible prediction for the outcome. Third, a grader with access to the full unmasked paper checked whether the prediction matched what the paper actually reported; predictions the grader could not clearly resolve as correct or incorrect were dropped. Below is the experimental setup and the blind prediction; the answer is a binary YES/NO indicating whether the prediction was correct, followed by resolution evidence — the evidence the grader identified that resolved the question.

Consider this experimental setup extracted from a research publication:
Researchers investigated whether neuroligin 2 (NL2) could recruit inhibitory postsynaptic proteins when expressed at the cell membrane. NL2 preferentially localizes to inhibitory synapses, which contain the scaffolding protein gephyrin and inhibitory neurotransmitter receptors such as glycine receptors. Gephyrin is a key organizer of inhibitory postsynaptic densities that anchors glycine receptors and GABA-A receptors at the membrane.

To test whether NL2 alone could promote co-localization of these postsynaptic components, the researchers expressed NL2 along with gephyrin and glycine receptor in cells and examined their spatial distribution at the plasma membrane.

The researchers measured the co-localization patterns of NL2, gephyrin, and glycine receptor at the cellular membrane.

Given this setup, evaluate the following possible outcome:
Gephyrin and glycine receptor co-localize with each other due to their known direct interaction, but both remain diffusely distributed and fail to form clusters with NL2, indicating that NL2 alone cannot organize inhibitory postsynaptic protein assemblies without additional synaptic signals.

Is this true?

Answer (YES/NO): NO